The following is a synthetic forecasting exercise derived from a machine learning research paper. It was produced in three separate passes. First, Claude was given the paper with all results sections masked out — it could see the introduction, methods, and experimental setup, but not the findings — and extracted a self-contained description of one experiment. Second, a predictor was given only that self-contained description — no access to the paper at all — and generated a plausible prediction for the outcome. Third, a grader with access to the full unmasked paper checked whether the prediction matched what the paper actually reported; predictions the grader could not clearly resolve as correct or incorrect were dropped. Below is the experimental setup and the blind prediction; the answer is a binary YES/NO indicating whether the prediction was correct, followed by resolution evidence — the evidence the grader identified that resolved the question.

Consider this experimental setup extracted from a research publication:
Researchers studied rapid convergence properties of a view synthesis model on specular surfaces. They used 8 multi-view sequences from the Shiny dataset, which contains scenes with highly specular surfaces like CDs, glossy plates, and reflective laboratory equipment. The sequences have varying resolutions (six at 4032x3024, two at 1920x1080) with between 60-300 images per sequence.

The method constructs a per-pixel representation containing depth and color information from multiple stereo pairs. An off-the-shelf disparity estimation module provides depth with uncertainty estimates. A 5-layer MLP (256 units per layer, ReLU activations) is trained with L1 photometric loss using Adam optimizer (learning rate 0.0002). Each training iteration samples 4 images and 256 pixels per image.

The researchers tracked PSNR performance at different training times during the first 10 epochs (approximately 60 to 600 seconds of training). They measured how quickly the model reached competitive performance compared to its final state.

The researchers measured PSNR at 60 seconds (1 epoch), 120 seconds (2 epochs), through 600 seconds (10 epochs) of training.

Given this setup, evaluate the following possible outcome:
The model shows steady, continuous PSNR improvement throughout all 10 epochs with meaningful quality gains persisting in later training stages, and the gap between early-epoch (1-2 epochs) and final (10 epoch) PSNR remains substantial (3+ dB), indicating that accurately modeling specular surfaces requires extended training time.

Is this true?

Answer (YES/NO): NO